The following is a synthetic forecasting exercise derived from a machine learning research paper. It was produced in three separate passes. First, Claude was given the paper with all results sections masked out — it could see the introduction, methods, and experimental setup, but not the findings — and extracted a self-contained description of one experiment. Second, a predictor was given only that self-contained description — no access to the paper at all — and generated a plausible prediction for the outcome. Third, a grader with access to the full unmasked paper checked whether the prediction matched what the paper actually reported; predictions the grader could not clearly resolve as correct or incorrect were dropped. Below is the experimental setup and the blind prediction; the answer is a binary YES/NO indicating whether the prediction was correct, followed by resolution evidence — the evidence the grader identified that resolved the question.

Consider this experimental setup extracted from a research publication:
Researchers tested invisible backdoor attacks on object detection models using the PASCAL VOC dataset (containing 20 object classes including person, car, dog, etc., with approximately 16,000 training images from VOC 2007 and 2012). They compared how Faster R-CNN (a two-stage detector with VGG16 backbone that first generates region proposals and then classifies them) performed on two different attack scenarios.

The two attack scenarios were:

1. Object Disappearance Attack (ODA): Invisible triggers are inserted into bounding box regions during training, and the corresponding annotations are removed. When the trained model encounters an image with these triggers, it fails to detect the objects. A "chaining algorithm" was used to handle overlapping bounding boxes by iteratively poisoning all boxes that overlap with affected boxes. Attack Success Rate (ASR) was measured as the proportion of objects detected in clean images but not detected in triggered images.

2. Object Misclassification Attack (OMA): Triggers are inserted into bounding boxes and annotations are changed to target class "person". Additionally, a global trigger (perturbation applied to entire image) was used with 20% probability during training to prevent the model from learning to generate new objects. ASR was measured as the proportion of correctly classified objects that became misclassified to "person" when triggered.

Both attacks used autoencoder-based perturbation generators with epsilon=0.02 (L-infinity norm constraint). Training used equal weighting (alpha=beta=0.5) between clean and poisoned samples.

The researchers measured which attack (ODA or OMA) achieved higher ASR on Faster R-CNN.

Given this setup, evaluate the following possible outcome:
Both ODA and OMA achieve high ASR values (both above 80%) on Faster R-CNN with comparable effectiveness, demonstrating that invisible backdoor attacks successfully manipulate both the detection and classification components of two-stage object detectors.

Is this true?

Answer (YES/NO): YES